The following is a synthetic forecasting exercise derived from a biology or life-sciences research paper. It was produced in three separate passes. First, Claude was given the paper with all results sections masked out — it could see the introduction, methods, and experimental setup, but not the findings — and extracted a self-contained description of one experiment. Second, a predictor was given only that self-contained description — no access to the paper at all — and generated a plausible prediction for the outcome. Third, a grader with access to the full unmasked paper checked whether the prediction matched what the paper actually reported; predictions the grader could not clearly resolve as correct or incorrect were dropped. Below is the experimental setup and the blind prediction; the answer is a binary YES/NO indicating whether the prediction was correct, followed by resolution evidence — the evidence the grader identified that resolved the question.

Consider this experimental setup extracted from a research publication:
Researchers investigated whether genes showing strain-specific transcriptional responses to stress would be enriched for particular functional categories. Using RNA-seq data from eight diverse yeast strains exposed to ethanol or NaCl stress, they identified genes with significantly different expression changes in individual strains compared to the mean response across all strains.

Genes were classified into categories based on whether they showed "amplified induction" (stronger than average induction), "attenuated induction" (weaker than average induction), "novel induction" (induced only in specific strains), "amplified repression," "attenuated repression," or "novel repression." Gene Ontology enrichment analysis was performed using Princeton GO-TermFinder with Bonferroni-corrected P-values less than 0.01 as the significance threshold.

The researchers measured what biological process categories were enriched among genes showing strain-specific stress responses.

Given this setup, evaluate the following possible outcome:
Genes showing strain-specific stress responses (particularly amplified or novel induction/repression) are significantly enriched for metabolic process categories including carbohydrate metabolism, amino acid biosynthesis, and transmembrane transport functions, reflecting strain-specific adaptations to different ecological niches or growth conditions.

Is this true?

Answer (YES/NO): NO